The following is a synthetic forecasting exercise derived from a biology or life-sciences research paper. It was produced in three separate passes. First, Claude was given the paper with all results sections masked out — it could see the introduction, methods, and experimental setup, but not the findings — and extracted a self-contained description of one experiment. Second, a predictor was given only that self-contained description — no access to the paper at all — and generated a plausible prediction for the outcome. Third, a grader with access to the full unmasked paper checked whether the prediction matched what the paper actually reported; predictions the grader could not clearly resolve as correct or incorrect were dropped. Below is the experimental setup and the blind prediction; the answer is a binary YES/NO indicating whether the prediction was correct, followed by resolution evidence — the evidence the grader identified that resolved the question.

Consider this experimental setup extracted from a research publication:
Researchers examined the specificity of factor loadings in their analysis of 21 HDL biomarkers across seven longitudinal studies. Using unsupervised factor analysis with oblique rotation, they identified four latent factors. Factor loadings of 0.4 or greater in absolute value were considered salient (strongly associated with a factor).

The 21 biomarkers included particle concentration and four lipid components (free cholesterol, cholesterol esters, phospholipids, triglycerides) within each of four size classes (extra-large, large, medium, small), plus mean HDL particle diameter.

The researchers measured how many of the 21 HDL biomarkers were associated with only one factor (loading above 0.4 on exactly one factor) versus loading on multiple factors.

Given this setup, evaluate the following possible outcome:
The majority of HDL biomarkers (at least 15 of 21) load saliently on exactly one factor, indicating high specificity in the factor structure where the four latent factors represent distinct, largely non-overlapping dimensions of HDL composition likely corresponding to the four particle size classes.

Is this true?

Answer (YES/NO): YES